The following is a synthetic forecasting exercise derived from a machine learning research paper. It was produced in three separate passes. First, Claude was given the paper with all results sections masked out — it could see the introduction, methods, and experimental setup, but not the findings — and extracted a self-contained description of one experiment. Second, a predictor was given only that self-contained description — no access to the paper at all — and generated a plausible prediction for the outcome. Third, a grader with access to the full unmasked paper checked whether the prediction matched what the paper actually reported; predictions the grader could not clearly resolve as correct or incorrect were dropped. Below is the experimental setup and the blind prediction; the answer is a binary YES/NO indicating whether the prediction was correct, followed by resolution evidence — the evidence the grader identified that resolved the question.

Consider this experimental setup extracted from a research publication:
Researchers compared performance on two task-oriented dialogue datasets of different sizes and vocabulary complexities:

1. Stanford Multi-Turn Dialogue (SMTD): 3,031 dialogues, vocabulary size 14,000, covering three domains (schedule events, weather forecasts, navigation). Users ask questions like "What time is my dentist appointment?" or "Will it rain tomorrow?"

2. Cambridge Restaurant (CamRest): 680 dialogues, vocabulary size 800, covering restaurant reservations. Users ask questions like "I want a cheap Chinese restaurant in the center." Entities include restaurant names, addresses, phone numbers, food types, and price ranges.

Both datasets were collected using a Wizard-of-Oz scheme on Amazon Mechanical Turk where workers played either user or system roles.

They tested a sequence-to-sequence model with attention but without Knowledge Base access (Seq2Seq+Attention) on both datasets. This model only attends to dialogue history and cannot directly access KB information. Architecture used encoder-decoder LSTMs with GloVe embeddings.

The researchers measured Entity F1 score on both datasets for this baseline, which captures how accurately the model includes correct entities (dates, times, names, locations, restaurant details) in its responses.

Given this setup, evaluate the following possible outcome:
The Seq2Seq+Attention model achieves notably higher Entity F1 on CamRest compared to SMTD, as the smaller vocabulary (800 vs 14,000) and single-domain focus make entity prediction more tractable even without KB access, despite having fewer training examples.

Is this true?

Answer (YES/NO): YES